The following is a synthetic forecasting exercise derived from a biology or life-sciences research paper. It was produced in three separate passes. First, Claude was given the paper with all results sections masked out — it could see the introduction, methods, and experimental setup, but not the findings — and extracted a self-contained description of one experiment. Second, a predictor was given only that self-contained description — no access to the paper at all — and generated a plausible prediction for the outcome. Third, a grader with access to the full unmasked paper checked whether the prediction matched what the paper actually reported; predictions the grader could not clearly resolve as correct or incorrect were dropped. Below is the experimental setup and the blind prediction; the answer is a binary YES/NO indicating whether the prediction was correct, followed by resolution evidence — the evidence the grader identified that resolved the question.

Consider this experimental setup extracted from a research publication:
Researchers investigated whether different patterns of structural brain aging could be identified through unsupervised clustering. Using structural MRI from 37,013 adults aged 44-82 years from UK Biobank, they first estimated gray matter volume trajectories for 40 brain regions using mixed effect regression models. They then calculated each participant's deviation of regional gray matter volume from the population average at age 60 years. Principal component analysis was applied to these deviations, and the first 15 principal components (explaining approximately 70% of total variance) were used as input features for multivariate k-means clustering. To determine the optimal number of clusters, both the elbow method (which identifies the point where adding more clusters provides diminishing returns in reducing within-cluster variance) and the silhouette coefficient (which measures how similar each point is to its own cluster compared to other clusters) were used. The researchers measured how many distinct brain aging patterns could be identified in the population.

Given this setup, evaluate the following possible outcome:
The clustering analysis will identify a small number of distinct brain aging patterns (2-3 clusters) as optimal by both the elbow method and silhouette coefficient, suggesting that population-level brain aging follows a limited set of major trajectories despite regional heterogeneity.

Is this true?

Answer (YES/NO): YES